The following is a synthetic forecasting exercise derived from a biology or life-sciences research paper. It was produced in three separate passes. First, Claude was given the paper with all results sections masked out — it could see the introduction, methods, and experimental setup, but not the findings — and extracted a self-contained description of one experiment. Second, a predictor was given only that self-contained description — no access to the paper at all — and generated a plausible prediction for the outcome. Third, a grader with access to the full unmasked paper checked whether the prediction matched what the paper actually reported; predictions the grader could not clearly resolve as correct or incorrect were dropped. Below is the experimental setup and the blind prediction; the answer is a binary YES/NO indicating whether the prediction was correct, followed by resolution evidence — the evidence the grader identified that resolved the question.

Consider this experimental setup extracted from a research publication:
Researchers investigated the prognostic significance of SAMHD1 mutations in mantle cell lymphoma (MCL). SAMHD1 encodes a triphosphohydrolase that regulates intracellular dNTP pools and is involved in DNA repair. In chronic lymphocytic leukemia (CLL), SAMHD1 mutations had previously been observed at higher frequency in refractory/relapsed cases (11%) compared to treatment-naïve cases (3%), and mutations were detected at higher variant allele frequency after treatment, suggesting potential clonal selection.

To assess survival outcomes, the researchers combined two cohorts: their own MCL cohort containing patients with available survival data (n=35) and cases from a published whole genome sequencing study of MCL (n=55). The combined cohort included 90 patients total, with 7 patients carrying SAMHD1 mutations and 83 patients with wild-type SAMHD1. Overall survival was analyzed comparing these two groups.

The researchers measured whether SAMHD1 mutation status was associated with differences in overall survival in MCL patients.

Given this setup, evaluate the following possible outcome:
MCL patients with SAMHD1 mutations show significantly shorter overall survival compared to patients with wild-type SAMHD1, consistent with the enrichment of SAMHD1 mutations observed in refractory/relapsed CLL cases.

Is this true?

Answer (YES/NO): NO